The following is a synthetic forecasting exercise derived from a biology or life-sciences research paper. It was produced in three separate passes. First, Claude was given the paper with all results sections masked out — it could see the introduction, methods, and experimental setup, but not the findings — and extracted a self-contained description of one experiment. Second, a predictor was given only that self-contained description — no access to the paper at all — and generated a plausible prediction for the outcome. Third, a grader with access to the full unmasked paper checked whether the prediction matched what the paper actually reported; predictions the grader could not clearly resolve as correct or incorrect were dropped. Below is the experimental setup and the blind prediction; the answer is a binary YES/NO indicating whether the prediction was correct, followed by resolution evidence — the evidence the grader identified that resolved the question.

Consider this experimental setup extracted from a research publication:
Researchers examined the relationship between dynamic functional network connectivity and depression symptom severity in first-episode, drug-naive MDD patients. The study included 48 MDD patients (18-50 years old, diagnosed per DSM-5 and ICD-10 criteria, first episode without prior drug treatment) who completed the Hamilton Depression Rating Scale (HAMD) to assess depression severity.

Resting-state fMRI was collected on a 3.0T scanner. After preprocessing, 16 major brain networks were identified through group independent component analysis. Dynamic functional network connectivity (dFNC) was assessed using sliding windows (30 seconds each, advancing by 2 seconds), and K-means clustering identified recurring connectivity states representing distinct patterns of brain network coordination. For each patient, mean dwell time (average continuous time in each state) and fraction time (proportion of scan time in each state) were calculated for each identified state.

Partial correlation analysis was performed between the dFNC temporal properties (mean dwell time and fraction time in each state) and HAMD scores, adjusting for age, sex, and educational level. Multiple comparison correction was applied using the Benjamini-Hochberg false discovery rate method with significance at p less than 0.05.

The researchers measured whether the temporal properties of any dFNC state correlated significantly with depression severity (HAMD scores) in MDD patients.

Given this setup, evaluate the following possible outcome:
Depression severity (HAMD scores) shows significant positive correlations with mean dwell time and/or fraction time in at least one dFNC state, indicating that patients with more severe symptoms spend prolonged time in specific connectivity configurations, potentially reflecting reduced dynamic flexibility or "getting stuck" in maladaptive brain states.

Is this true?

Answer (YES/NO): NO